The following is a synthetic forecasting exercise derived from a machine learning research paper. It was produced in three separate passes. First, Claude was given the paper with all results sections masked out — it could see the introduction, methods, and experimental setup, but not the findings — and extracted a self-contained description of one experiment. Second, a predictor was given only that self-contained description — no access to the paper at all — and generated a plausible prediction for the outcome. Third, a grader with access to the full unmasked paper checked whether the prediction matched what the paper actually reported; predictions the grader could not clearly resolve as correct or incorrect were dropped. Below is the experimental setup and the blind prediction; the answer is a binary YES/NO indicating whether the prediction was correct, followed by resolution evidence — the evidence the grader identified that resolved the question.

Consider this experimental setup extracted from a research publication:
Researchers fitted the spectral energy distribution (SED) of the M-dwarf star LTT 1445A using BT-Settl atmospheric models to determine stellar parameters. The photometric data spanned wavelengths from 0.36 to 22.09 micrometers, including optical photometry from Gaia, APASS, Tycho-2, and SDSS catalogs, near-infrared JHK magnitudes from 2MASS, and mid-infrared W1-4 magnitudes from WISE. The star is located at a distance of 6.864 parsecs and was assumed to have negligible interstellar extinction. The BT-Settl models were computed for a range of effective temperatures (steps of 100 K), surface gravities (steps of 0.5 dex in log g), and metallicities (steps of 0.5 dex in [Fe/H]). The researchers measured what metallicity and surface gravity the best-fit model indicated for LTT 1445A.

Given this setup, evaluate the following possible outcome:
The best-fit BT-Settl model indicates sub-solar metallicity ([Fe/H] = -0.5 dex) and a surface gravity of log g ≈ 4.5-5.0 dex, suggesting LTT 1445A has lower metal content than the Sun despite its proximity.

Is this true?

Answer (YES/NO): NO